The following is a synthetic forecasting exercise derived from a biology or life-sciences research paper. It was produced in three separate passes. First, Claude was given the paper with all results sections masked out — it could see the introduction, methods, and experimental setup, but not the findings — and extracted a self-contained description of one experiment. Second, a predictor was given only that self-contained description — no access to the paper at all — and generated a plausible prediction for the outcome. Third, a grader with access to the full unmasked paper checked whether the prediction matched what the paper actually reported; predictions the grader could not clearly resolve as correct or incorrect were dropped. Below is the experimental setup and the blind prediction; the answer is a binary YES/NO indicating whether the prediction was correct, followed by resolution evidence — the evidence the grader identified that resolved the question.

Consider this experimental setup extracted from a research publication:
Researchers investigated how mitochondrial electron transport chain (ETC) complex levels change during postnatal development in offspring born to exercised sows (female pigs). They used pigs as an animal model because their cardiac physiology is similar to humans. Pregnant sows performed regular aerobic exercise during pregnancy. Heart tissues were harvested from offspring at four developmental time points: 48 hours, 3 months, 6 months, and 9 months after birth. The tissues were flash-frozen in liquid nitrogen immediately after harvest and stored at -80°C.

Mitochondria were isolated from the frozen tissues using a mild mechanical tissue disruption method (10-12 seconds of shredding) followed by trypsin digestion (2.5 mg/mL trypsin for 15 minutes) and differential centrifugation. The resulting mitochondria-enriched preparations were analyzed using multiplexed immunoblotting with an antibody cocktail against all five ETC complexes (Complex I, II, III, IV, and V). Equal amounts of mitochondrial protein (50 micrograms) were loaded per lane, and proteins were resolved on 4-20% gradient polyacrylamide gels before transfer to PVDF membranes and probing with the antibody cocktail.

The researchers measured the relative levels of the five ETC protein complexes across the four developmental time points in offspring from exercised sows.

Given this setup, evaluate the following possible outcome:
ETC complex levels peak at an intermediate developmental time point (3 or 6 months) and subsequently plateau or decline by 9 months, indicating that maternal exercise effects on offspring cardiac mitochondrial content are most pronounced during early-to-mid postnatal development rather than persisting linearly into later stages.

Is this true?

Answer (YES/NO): NO